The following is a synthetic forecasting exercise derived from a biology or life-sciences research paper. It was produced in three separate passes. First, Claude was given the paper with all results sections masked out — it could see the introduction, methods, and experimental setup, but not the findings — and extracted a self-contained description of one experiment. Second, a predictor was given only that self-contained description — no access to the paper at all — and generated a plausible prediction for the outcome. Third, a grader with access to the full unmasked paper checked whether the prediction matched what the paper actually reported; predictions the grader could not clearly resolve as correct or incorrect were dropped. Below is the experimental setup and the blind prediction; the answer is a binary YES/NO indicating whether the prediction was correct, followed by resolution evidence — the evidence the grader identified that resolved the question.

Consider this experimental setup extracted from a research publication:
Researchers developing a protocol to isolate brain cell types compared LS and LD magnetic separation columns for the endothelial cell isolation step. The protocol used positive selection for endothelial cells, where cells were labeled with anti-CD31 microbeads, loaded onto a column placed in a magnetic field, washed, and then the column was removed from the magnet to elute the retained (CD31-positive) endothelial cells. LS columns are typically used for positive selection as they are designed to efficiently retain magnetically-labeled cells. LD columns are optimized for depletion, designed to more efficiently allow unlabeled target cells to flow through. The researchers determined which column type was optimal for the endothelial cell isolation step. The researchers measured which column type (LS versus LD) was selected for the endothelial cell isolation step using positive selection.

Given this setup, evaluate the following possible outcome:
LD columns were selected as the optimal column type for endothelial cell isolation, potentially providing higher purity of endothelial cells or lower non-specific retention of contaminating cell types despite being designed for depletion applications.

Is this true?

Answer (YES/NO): YES